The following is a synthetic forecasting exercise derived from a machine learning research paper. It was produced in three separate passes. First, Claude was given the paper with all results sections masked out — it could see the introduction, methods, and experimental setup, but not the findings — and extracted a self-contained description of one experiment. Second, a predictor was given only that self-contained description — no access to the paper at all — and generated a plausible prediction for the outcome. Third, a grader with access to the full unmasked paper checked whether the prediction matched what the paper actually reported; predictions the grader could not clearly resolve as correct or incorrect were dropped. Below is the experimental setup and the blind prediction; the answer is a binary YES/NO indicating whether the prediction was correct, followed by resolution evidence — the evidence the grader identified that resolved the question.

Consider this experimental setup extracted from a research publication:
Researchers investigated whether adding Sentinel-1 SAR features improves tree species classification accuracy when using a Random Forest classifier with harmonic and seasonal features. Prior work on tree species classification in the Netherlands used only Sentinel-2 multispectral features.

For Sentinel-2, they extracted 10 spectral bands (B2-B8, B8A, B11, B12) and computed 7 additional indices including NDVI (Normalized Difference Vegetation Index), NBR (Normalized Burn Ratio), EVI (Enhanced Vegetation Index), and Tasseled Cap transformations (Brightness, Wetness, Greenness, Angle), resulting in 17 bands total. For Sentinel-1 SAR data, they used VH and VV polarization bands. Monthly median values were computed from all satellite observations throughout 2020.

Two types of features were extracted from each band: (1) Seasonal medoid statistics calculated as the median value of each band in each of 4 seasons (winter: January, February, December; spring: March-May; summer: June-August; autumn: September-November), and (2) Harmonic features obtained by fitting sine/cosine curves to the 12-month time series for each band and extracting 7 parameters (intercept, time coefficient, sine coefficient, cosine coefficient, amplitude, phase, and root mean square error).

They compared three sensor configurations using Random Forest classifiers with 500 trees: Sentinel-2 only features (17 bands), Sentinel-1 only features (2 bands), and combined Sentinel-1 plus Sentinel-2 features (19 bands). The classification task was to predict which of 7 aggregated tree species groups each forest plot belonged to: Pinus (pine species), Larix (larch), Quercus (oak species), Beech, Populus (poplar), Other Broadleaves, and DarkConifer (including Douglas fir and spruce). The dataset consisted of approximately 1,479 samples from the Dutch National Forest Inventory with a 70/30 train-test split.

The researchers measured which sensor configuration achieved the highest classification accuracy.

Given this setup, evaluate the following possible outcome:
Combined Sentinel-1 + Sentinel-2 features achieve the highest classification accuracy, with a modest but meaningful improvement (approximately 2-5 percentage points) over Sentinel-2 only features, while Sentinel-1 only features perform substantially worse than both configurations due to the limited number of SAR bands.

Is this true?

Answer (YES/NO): NO